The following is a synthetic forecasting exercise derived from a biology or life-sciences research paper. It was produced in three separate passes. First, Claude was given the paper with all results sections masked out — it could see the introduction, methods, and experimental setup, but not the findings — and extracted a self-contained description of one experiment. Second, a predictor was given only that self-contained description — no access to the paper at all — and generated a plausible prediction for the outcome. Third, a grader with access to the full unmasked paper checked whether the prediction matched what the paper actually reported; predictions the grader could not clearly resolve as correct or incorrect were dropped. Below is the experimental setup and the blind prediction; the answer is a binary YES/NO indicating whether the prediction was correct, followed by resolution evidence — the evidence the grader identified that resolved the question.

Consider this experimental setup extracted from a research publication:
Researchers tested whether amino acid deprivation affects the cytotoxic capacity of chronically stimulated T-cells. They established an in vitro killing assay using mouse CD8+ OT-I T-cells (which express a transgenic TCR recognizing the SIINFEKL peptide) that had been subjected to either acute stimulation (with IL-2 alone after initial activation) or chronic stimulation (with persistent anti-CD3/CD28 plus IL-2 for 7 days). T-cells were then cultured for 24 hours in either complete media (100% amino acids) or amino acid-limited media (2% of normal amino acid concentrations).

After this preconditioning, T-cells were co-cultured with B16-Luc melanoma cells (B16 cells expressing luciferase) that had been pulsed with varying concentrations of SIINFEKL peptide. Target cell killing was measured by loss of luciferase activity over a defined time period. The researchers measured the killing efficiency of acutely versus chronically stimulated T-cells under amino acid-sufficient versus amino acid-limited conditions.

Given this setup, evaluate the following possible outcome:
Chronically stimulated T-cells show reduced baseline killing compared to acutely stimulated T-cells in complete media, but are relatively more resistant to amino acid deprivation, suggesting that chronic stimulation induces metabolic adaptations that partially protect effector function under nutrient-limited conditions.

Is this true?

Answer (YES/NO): NO